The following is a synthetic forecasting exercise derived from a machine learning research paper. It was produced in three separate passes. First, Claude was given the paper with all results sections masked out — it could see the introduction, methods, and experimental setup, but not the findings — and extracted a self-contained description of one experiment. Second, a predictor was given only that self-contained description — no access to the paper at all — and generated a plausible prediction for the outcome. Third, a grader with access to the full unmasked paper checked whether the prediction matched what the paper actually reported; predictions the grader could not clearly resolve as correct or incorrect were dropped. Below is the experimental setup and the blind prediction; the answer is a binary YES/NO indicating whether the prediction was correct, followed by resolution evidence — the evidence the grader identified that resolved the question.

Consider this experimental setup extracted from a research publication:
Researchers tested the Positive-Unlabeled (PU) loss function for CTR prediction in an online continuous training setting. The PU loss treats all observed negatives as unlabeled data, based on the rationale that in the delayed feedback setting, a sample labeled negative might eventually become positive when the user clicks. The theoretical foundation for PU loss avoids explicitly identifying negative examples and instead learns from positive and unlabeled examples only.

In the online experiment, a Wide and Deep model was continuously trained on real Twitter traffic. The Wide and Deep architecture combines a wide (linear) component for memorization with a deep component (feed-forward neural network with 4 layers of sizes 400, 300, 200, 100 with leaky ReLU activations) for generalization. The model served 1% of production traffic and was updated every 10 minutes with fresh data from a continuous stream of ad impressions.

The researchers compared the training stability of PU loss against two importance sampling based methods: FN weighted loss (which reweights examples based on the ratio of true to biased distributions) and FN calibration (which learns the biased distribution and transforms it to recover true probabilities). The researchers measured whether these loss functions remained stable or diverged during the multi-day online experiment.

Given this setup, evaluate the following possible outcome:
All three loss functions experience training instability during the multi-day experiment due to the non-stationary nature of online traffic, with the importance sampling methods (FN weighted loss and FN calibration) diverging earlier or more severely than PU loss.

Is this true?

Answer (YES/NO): NO